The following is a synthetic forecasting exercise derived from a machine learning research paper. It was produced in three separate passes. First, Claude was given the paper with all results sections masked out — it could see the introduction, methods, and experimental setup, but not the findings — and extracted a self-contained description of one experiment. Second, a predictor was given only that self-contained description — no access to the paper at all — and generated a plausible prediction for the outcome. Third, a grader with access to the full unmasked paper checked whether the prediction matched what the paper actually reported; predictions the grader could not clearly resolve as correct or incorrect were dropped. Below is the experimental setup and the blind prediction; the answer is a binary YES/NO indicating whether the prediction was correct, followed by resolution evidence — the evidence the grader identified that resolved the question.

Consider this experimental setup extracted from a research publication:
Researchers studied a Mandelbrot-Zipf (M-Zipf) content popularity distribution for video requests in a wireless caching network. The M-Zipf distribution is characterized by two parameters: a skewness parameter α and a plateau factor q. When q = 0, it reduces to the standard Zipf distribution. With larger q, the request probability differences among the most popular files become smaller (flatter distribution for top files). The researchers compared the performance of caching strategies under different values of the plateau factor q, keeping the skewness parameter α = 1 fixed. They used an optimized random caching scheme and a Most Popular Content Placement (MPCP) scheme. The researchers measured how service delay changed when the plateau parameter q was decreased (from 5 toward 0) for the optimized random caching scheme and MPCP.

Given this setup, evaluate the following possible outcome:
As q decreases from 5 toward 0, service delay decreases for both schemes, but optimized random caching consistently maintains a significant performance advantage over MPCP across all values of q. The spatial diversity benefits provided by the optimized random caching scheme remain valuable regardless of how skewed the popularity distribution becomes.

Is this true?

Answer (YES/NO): NO